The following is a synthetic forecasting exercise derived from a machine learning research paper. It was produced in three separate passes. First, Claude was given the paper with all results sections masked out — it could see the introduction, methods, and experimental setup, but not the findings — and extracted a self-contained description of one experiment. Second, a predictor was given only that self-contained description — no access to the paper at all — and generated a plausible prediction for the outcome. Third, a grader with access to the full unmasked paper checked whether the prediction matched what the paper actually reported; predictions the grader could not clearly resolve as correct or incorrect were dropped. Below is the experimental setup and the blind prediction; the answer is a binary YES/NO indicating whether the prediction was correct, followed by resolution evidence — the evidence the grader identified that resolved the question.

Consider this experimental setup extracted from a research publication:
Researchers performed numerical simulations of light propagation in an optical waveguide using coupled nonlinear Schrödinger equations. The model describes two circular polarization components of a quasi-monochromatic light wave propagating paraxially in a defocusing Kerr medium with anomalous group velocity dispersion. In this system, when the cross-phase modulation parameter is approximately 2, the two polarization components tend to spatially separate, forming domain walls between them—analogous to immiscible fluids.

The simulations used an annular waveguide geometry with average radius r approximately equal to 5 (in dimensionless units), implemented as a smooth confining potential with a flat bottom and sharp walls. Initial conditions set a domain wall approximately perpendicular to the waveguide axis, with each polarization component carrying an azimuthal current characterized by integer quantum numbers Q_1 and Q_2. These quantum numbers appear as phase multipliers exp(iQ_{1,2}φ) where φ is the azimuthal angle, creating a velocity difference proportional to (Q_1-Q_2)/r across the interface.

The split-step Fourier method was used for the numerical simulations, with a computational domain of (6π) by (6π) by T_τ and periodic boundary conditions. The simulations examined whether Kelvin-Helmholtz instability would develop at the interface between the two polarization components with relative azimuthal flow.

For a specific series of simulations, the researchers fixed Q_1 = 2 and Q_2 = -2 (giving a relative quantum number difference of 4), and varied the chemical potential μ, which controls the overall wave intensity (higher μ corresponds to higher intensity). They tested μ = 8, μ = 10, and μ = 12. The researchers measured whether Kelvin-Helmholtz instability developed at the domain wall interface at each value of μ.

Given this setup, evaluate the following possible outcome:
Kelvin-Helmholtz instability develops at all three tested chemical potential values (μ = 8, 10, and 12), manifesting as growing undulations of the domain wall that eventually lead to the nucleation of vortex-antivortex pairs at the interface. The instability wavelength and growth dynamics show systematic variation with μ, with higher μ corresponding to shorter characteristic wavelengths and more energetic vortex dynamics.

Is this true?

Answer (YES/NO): NO